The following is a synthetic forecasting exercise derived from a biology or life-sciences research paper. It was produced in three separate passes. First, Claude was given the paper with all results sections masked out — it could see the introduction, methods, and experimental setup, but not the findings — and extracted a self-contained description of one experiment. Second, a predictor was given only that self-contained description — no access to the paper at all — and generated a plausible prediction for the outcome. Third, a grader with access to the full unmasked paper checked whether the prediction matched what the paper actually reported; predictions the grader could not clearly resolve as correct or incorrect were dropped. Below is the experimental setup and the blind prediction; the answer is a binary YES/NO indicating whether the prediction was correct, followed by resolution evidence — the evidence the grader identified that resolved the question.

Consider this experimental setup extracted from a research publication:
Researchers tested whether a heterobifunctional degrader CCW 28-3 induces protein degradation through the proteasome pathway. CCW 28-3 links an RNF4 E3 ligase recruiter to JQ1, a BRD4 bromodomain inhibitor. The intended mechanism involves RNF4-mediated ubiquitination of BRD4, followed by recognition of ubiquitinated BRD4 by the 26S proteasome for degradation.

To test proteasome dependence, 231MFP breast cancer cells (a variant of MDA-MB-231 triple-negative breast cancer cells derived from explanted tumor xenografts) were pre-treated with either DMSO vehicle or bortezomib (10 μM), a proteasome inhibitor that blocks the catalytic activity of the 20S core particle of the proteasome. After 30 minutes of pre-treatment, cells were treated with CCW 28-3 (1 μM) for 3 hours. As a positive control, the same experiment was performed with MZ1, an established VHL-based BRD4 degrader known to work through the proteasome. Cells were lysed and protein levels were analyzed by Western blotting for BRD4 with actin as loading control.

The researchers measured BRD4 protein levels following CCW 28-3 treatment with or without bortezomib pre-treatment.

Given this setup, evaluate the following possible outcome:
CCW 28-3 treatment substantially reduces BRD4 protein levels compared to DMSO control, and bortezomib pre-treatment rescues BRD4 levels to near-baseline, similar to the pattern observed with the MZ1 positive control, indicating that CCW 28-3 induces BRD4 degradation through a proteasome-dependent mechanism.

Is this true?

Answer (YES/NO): YES